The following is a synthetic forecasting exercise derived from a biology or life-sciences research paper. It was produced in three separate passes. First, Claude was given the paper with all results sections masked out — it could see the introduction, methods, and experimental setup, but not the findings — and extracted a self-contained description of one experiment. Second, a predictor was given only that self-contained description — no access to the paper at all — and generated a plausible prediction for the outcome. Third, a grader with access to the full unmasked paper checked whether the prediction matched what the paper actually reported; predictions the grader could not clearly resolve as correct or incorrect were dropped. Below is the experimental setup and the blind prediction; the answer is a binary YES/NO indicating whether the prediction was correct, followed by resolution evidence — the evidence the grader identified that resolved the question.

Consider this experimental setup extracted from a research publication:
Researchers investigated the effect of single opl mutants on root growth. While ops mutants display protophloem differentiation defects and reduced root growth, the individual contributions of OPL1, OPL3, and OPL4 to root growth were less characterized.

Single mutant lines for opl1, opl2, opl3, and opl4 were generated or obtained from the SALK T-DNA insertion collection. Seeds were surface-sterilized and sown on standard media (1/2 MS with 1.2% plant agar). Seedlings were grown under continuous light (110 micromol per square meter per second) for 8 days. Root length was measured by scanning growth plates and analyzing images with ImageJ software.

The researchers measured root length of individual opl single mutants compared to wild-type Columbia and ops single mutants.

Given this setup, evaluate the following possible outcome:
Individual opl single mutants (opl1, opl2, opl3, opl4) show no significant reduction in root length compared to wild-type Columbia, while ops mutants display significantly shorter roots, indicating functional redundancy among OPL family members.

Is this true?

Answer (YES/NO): YES